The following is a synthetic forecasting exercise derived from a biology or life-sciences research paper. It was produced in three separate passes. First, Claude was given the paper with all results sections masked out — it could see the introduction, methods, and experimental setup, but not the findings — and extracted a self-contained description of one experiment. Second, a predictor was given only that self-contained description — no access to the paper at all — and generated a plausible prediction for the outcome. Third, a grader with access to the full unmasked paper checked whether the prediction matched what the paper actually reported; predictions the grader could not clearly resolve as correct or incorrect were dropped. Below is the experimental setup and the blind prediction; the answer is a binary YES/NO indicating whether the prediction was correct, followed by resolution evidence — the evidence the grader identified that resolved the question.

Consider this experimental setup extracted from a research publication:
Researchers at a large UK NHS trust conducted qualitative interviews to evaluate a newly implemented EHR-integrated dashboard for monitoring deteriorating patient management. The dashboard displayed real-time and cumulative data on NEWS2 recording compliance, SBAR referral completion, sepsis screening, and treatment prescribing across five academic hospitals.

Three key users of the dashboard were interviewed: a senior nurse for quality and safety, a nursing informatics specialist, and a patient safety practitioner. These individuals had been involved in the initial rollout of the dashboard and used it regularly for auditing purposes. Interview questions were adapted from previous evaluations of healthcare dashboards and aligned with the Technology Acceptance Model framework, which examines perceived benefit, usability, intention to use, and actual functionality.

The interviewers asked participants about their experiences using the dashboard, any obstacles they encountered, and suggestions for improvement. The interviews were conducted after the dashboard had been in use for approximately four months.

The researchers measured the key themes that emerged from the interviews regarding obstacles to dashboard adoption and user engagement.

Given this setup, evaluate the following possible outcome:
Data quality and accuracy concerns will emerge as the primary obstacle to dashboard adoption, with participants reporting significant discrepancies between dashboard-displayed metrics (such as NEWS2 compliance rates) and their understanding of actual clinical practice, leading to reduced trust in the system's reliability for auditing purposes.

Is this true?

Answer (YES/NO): NO